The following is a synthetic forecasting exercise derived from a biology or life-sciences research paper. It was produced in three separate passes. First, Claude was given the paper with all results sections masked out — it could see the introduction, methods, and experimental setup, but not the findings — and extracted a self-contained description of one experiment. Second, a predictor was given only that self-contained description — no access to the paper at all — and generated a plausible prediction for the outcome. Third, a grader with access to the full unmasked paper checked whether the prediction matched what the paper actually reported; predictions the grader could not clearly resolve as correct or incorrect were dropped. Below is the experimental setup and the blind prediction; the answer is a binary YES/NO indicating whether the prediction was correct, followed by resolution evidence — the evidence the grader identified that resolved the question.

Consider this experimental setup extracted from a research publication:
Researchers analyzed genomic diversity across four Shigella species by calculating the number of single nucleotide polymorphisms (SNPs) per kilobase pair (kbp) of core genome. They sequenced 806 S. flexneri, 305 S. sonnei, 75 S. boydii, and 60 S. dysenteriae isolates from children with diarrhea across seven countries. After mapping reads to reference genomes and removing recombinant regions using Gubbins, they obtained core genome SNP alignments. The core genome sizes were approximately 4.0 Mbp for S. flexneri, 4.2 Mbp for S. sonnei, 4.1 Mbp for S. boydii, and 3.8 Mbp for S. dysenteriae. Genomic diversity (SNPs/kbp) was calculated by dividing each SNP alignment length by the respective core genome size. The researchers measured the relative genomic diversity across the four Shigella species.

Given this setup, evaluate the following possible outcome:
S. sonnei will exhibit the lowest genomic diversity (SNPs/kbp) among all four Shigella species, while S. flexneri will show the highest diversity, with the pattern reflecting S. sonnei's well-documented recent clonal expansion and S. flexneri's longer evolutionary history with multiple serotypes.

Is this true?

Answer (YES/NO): NO